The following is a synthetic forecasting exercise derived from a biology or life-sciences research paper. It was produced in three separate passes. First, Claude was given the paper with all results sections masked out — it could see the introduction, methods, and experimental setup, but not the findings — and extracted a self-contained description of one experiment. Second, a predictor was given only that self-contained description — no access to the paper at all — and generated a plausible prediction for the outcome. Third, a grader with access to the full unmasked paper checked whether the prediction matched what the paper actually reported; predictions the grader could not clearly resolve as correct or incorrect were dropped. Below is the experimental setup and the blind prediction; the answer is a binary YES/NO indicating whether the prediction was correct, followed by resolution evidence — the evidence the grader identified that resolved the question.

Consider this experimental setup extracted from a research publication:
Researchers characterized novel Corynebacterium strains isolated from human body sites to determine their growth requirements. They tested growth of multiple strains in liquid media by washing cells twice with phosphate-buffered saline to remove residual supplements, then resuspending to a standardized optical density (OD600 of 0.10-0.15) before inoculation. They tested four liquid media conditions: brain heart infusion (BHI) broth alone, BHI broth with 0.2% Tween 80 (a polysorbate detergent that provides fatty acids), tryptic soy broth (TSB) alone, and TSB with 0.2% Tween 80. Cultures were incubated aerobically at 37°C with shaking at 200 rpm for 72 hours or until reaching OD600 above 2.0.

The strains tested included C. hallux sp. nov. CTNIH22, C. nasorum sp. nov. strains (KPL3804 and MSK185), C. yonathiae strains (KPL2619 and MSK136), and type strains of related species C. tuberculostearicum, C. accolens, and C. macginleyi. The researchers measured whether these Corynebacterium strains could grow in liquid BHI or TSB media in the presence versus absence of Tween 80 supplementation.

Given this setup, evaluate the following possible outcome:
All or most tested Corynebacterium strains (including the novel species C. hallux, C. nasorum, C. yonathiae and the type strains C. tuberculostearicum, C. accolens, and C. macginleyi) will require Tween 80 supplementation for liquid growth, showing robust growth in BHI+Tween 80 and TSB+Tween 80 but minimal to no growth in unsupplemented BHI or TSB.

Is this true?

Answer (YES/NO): YES